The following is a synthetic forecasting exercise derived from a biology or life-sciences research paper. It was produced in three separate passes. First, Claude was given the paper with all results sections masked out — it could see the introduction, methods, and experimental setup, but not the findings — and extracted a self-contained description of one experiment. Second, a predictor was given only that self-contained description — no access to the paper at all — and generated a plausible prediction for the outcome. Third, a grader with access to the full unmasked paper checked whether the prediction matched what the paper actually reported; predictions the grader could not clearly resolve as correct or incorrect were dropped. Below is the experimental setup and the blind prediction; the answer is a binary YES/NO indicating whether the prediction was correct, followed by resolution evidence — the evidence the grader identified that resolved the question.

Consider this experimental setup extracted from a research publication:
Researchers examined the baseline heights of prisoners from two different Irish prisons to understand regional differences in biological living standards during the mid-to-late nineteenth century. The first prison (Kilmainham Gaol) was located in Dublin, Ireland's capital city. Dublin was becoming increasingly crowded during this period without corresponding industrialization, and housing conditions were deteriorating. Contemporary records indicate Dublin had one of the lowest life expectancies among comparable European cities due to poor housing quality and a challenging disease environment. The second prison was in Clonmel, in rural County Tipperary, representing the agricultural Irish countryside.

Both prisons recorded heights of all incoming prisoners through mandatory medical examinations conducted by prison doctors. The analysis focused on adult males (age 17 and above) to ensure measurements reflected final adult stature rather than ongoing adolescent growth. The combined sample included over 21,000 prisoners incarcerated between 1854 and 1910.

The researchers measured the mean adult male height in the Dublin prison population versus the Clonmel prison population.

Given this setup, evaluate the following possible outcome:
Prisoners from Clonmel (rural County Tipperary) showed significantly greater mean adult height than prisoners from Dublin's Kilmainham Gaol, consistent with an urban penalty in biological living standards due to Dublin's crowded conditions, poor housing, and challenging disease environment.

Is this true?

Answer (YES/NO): NO